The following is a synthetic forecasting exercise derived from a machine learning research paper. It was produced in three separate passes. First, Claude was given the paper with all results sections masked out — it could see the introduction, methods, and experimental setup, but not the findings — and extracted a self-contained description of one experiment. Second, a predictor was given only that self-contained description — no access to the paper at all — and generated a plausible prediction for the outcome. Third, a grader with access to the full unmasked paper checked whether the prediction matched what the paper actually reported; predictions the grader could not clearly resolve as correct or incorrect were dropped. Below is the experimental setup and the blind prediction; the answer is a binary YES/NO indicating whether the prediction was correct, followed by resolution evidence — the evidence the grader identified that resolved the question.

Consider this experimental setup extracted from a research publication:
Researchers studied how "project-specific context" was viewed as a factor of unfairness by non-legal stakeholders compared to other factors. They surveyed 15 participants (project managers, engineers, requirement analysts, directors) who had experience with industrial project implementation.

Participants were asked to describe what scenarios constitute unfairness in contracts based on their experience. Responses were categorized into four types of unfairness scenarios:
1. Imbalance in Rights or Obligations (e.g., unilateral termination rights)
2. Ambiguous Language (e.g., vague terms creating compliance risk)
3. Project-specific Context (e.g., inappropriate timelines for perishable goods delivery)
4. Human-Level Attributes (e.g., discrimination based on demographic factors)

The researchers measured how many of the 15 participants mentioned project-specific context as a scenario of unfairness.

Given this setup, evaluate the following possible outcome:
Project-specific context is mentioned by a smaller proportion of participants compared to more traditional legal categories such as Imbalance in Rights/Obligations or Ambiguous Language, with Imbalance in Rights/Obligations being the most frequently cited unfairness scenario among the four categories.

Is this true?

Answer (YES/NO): YES